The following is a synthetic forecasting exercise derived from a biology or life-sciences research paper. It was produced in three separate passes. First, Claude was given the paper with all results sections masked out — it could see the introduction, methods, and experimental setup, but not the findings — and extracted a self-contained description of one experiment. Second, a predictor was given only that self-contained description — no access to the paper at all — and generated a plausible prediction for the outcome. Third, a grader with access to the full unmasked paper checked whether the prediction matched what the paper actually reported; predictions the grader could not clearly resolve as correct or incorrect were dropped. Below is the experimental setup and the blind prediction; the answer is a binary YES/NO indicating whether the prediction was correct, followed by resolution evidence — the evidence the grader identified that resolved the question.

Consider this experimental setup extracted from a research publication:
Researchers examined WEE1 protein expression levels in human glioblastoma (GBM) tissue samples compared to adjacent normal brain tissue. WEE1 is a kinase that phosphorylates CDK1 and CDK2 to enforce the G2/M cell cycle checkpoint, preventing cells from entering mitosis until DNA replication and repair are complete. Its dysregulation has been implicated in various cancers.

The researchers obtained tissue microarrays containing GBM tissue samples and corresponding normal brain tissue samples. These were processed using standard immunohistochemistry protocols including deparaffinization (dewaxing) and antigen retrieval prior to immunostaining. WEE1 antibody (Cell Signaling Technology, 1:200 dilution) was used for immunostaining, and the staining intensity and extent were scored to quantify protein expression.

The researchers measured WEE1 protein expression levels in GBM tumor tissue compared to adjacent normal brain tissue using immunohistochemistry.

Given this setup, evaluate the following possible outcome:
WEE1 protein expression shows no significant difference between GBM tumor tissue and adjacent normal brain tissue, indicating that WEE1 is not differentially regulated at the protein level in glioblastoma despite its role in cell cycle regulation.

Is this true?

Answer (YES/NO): NO